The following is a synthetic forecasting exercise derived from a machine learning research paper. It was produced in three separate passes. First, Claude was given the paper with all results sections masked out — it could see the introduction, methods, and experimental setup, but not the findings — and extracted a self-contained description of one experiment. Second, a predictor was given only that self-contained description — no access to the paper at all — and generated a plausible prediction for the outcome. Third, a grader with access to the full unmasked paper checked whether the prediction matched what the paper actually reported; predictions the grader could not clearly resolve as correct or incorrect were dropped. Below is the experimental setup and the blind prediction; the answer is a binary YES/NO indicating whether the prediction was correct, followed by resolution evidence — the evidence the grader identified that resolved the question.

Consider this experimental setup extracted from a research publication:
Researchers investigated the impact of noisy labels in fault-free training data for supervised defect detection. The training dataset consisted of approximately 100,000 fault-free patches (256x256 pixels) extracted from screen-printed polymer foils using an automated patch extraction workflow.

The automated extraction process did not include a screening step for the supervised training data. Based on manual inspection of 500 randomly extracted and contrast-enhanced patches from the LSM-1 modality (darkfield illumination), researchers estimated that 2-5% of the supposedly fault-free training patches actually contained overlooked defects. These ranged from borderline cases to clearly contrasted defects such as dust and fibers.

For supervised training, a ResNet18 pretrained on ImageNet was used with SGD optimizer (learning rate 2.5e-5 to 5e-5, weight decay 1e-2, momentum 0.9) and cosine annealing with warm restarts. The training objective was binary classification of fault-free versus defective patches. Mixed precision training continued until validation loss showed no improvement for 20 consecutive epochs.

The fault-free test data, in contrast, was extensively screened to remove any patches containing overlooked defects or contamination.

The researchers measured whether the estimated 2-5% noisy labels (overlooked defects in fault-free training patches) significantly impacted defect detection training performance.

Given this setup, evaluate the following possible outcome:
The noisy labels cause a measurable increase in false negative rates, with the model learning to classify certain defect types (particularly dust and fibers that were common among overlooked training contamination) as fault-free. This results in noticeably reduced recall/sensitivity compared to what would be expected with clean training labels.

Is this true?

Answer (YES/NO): NO